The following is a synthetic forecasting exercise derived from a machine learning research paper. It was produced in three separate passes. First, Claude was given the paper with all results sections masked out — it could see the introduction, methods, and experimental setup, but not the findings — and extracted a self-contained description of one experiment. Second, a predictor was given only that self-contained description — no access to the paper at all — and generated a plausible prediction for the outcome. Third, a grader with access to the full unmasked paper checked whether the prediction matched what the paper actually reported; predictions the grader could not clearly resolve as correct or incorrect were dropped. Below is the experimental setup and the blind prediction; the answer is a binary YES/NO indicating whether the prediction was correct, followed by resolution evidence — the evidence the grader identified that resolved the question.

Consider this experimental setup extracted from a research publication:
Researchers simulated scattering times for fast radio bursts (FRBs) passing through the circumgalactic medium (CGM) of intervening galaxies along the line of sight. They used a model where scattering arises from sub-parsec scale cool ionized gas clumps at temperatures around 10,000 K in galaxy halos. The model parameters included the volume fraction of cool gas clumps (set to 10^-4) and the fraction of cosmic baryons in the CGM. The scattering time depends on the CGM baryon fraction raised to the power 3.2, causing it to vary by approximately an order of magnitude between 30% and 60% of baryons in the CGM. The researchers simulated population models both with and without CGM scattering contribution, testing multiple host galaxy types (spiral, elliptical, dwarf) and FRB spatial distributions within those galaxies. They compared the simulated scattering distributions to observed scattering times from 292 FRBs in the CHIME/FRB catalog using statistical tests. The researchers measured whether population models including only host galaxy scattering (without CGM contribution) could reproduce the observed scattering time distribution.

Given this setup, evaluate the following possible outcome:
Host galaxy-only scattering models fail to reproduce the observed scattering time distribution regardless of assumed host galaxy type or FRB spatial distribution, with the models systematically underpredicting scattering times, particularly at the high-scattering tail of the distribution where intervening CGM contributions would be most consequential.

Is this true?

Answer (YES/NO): YES